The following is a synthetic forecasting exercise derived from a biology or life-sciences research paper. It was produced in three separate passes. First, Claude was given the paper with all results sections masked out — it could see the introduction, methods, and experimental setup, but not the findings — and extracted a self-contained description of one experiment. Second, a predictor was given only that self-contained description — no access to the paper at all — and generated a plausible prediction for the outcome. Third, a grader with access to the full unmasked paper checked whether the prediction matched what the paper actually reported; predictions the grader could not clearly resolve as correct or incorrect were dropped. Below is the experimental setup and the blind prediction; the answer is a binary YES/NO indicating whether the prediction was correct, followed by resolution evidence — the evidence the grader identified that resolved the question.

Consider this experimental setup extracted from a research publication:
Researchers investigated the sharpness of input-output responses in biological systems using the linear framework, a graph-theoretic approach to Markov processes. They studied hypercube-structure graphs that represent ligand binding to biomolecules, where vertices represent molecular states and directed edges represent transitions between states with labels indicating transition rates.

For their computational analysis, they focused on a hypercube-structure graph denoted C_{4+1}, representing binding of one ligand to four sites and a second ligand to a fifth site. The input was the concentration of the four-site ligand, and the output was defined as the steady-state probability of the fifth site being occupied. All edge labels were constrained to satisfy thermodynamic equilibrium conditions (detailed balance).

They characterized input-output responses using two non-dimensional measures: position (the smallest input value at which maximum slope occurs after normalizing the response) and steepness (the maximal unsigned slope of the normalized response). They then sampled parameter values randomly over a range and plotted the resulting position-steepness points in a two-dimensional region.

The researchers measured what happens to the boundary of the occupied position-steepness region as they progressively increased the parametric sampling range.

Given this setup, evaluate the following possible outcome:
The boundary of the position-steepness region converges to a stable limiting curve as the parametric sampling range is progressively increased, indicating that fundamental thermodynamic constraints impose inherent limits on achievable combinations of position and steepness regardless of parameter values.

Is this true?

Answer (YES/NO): YES